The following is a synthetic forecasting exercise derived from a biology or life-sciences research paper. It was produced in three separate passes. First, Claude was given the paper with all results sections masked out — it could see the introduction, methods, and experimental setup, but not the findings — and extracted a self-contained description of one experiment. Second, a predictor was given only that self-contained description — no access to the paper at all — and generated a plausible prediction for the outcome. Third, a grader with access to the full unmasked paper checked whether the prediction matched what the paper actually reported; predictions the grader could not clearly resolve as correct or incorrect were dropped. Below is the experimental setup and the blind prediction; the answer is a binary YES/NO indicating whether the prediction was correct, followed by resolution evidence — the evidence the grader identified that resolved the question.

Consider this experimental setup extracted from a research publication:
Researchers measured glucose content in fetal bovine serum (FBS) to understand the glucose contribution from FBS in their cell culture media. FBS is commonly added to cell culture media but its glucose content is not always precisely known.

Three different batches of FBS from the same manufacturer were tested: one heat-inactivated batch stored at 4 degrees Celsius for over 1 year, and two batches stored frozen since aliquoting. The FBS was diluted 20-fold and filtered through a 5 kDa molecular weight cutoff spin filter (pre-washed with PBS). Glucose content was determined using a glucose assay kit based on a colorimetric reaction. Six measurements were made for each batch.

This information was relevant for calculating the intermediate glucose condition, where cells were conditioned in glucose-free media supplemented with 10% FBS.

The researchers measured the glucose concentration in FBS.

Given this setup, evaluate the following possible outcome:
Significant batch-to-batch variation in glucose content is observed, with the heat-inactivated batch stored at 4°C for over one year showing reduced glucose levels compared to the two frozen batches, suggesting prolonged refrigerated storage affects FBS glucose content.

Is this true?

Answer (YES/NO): NO